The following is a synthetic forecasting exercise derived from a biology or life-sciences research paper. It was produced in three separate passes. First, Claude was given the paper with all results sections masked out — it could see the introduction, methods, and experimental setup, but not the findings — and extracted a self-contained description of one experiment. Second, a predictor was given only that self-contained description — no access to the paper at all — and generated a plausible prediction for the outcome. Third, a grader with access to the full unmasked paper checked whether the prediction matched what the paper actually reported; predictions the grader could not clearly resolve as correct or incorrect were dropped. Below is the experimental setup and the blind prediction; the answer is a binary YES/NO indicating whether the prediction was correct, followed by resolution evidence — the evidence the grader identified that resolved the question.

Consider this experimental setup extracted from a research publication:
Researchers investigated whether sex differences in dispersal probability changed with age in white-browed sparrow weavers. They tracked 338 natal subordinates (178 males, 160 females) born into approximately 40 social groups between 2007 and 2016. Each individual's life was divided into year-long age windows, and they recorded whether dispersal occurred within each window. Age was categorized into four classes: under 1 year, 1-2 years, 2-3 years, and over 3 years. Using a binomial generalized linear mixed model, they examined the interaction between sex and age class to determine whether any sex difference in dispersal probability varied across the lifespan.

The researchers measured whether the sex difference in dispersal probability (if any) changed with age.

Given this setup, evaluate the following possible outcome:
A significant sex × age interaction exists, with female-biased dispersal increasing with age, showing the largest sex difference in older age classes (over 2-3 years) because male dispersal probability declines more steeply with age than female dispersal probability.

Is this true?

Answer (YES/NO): NO